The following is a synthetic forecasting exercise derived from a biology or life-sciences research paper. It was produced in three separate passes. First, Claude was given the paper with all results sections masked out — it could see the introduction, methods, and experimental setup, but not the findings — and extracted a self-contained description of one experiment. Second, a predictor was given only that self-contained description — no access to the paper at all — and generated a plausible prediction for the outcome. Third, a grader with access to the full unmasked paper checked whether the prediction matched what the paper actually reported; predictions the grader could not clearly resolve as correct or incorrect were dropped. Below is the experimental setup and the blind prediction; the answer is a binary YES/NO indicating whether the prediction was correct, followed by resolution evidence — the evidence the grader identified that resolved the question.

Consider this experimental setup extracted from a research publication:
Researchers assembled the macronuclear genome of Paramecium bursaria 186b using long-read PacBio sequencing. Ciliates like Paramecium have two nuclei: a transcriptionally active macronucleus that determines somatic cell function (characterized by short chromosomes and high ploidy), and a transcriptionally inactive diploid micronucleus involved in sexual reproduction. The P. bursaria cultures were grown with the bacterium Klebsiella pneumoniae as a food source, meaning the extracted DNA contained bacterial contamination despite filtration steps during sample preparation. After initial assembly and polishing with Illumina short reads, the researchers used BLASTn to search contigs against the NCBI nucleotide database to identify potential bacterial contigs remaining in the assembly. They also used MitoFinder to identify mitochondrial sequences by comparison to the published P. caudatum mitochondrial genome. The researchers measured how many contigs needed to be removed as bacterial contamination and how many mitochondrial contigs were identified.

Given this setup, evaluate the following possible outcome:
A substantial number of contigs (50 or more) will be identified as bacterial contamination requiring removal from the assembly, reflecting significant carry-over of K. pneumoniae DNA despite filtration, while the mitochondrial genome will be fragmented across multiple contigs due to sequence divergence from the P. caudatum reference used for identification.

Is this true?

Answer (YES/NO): NO